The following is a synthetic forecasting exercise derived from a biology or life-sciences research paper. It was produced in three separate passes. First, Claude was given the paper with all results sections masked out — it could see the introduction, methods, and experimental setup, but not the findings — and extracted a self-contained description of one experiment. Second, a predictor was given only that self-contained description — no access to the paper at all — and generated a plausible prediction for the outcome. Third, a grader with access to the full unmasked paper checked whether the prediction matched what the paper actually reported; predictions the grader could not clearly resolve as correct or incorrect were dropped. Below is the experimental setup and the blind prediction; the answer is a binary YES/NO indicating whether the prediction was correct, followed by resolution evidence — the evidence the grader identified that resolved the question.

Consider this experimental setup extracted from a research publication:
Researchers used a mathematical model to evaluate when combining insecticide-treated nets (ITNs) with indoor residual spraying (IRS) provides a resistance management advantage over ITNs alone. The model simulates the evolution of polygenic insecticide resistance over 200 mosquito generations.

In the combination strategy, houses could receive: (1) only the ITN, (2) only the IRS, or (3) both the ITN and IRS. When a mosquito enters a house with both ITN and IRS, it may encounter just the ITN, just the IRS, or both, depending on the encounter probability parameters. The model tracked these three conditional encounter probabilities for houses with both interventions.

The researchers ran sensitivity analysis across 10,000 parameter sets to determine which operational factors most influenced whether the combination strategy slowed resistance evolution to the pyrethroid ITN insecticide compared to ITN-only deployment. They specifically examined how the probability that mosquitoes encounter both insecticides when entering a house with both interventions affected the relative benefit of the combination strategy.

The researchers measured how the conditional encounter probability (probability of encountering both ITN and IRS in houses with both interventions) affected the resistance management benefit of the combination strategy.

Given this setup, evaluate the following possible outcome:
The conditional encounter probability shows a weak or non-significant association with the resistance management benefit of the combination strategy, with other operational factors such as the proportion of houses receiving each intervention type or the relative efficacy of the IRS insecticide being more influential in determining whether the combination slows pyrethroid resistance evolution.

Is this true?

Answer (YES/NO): NO